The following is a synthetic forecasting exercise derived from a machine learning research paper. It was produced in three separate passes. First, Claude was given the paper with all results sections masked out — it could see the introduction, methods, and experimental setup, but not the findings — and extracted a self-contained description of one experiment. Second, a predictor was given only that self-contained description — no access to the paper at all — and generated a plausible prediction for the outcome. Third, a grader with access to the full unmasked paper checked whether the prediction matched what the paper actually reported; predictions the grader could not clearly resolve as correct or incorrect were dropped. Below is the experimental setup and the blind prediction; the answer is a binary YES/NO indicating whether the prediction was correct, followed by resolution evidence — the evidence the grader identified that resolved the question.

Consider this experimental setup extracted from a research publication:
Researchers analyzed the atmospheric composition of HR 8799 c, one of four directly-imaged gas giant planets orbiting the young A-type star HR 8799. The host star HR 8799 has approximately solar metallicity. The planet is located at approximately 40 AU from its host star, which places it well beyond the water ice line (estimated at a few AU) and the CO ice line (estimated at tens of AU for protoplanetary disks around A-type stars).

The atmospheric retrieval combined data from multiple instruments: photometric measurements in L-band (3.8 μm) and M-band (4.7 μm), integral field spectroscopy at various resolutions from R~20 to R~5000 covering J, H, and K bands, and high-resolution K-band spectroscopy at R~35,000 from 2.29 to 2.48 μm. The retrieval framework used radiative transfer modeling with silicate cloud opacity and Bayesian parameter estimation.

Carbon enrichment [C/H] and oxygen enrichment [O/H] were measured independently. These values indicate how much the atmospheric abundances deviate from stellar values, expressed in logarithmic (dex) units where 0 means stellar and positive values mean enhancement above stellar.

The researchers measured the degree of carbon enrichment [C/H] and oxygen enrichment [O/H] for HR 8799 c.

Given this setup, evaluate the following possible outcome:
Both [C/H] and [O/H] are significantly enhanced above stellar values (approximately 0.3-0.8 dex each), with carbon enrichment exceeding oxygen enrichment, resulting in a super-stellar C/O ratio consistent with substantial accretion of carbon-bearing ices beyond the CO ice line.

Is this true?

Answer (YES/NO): NO